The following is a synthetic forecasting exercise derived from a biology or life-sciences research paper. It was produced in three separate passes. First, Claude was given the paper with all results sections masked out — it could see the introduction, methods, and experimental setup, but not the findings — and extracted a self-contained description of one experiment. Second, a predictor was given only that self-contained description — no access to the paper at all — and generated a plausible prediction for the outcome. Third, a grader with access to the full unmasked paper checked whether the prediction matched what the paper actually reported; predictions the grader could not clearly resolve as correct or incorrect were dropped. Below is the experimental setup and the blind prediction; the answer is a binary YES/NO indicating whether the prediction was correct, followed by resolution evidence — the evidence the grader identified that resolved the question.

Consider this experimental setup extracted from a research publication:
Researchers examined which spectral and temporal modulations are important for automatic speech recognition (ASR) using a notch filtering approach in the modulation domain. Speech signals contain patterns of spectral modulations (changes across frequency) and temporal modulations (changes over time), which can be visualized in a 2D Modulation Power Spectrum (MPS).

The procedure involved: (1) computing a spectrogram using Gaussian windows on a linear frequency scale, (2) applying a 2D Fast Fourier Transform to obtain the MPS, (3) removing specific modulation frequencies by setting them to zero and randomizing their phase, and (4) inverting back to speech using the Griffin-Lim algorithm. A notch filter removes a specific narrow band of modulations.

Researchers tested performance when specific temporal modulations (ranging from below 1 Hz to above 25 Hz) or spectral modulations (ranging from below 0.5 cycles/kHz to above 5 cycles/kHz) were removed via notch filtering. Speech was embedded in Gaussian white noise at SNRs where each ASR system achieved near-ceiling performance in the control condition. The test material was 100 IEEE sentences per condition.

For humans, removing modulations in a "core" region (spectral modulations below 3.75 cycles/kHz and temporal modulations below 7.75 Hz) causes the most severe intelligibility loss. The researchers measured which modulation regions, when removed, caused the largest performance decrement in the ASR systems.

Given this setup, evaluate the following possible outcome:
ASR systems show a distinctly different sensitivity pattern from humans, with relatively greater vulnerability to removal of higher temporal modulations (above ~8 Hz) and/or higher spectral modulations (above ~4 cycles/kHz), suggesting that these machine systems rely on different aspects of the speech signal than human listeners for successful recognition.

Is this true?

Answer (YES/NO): NO